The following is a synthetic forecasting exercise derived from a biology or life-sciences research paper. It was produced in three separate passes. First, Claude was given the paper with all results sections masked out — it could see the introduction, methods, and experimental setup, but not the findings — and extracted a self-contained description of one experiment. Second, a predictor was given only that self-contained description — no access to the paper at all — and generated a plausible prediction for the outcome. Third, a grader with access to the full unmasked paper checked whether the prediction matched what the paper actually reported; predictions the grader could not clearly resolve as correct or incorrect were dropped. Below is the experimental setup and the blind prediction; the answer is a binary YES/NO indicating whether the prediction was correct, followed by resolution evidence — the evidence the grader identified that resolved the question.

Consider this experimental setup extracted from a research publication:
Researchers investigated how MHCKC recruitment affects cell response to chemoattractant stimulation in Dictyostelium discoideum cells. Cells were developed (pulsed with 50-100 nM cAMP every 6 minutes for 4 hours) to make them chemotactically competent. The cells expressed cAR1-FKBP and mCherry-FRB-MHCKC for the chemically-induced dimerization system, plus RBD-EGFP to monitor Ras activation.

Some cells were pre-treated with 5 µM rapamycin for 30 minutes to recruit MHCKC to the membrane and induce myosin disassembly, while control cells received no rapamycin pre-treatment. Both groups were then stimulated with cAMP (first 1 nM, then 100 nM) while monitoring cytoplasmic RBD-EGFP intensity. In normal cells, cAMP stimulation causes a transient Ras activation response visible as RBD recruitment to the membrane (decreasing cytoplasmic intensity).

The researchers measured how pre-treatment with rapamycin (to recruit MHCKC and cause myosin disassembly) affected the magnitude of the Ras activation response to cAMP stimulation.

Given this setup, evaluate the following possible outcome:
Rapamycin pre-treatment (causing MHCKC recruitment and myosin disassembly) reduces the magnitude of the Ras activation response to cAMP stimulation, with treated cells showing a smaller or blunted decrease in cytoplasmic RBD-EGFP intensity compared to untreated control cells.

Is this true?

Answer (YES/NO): NO